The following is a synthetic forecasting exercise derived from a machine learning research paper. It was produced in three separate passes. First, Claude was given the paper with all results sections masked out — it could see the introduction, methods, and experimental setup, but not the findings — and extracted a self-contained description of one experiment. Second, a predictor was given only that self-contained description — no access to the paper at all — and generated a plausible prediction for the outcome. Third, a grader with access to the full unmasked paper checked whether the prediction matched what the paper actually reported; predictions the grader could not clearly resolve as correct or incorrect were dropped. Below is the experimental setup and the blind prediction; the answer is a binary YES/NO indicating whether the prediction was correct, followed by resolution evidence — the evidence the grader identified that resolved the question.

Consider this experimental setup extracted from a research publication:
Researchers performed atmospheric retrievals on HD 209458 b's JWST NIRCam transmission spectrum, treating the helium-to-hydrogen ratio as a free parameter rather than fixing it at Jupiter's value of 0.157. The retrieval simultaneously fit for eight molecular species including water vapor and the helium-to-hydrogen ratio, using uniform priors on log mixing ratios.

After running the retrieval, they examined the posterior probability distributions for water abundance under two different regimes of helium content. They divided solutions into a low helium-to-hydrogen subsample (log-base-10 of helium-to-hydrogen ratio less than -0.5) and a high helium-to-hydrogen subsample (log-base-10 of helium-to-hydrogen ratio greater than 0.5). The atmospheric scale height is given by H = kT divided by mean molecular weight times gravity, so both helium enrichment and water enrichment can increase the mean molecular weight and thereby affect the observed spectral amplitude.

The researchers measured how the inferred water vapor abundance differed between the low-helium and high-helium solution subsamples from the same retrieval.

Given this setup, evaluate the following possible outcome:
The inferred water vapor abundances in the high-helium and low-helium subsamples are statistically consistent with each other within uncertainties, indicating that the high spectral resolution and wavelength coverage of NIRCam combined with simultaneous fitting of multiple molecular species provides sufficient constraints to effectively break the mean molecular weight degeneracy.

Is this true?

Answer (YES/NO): NO